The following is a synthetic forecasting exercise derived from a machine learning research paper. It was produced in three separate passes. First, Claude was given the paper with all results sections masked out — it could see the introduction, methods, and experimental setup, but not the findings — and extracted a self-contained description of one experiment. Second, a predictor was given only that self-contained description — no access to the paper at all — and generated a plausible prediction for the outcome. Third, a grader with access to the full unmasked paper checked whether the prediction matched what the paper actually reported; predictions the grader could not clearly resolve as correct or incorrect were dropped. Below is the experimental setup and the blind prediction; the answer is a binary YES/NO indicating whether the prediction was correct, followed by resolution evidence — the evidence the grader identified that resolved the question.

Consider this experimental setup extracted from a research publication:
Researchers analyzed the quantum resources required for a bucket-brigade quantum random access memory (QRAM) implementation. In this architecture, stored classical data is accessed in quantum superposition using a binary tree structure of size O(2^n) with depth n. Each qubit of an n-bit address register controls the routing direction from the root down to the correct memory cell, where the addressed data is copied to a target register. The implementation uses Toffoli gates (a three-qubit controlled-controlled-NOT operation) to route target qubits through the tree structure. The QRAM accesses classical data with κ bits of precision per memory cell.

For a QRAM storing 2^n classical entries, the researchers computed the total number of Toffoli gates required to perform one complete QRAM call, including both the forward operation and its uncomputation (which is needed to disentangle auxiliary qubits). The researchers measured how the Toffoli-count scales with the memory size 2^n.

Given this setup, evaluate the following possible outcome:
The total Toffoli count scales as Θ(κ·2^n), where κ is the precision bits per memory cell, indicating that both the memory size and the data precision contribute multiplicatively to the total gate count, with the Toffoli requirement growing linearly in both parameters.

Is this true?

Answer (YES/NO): NO